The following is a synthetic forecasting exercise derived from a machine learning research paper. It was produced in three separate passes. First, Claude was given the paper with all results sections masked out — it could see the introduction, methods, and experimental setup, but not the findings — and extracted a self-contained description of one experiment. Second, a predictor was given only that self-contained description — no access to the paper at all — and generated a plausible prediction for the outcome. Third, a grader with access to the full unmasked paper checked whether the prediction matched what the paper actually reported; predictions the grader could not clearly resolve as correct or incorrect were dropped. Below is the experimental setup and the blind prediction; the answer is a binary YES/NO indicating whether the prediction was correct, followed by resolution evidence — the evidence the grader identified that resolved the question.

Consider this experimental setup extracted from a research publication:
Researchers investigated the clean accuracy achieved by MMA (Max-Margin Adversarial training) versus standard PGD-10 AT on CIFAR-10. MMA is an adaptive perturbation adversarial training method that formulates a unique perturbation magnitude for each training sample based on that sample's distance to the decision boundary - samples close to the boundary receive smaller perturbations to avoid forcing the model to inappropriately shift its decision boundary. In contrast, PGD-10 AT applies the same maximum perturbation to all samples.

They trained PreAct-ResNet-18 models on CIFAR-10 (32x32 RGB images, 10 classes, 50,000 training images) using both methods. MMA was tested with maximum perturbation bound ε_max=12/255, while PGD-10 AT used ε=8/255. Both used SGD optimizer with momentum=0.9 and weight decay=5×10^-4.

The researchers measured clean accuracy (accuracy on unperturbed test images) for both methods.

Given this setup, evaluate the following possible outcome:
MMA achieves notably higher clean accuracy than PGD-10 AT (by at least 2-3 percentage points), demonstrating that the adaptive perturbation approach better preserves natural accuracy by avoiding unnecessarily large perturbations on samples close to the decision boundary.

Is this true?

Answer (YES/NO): YES